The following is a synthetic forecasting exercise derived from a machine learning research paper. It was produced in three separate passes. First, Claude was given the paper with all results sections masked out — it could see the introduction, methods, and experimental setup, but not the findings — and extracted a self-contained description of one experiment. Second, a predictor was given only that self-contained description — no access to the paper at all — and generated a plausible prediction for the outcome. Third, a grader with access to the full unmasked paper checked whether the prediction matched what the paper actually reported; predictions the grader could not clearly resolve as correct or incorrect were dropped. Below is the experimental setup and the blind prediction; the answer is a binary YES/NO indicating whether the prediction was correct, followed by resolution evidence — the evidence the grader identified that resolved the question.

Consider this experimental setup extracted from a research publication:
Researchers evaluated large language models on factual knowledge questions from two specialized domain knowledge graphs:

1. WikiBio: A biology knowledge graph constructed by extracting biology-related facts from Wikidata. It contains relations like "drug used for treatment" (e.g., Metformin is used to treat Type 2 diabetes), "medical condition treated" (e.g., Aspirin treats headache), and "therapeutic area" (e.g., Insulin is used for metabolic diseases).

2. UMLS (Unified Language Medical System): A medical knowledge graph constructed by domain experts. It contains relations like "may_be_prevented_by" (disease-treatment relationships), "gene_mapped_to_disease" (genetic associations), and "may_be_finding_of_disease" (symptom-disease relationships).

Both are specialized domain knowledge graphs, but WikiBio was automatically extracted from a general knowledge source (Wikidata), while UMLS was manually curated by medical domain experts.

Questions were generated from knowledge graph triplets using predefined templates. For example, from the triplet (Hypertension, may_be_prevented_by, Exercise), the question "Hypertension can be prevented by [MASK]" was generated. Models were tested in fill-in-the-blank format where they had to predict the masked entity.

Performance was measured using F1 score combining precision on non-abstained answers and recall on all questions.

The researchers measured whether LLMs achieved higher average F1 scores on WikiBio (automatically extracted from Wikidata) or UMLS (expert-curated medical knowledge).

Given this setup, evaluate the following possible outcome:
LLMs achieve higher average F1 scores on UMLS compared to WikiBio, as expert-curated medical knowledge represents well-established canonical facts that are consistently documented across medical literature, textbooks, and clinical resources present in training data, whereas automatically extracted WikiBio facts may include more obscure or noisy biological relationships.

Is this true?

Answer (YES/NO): NO